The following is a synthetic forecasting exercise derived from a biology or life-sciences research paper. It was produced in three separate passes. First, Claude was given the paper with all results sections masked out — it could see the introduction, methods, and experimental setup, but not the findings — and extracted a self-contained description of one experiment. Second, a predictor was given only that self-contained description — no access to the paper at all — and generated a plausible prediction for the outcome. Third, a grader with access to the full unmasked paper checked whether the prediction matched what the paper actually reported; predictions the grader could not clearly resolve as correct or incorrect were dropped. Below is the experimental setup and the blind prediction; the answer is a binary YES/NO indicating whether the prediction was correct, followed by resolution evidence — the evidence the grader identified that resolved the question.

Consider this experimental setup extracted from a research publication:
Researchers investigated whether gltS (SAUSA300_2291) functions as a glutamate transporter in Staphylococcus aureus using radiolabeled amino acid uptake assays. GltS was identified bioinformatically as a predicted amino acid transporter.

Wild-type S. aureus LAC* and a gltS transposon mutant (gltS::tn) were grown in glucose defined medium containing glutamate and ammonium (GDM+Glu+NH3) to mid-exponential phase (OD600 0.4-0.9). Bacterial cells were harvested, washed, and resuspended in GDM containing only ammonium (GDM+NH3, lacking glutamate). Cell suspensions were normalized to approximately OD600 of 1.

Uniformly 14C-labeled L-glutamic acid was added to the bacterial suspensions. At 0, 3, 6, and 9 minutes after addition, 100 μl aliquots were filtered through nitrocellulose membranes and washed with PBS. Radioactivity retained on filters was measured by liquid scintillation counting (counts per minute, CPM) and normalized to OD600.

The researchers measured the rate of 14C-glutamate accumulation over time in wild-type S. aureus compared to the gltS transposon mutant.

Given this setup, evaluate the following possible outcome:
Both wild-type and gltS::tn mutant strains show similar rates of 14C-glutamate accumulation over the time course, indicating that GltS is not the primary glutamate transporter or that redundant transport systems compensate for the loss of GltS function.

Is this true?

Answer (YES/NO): NO